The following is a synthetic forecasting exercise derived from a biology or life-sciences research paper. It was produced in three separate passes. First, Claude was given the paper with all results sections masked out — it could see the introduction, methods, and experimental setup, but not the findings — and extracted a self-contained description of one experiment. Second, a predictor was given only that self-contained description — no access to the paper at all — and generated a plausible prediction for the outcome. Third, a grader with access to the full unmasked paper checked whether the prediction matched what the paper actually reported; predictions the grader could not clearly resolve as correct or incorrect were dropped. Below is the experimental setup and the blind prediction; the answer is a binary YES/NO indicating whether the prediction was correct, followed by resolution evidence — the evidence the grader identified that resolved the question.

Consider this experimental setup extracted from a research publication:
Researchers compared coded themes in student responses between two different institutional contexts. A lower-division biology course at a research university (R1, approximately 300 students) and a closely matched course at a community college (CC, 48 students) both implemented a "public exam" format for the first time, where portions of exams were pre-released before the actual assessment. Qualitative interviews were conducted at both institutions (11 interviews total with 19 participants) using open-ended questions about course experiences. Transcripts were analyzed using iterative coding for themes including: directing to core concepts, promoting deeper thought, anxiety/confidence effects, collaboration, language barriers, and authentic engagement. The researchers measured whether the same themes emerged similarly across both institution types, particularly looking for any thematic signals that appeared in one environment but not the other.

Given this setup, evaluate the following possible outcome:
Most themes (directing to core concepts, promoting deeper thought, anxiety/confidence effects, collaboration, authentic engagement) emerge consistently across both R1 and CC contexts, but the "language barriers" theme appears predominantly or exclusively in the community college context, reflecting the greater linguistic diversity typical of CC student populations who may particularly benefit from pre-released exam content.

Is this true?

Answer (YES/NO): NO